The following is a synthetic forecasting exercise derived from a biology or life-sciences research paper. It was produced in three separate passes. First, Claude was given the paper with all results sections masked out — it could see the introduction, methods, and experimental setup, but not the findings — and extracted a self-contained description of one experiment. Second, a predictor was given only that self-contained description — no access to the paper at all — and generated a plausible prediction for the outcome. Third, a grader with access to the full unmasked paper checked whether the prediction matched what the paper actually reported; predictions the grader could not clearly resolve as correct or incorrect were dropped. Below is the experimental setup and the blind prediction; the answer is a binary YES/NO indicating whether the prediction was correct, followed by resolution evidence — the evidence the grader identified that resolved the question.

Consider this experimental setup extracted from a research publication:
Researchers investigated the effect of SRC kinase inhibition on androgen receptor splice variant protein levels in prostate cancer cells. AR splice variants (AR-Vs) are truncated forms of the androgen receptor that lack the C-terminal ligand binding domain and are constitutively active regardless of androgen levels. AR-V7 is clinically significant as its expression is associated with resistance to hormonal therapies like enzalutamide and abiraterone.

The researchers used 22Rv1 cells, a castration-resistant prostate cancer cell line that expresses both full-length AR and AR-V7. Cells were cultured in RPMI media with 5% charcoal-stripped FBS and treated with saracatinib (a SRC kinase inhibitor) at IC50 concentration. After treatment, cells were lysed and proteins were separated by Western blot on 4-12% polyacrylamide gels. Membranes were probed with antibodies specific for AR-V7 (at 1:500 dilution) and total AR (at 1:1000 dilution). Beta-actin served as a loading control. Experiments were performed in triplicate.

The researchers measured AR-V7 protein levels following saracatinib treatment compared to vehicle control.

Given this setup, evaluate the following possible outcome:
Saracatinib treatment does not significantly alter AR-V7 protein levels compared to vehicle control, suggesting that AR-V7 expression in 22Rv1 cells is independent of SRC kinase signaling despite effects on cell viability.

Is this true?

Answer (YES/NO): NO